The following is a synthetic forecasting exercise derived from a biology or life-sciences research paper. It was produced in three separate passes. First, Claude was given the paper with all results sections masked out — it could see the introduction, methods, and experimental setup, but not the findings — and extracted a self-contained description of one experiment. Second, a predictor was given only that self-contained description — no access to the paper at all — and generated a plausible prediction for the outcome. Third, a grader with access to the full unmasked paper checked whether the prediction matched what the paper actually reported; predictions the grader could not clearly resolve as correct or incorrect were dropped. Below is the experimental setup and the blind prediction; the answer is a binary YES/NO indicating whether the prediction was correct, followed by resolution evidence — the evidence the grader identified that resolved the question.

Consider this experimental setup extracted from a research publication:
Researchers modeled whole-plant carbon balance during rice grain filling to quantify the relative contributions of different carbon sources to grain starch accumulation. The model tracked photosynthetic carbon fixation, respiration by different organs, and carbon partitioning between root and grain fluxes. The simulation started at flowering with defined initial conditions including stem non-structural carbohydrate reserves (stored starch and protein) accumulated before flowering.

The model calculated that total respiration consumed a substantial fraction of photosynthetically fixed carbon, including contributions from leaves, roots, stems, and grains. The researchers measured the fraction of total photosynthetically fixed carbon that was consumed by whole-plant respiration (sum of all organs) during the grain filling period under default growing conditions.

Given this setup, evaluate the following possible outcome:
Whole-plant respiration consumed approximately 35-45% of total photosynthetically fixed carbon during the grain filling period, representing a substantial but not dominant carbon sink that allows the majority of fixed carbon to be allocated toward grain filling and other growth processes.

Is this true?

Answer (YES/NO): NO